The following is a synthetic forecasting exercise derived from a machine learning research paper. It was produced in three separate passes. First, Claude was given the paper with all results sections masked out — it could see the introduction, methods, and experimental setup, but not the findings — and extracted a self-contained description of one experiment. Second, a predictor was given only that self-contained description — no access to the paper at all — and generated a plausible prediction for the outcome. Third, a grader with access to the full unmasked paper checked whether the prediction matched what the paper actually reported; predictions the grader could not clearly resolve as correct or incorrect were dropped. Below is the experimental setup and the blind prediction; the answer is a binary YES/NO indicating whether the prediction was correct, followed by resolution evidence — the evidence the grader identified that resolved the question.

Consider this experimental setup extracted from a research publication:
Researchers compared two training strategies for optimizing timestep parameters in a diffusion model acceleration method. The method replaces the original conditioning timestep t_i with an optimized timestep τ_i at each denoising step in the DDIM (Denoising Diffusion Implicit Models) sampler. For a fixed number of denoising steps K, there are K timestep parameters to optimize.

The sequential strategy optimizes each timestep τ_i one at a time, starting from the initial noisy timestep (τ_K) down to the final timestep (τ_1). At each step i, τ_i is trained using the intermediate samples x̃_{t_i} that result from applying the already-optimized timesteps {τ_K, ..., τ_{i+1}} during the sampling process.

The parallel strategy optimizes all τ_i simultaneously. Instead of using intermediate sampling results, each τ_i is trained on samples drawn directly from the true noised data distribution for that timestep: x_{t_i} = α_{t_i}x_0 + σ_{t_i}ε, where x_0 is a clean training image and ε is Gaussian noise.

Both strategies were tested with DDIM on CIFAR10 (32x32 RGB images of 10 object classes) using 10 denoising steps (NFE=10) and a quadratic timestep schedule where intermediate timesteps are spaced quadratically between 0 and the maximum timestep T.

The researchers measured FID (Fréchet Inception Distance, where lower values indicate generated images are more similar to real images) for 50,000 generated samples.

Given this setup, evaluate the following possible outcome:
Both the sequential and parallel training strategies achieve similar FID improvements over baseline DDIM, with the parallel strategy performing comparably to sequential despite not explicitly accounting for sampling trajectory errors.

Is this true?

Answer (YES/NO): YES